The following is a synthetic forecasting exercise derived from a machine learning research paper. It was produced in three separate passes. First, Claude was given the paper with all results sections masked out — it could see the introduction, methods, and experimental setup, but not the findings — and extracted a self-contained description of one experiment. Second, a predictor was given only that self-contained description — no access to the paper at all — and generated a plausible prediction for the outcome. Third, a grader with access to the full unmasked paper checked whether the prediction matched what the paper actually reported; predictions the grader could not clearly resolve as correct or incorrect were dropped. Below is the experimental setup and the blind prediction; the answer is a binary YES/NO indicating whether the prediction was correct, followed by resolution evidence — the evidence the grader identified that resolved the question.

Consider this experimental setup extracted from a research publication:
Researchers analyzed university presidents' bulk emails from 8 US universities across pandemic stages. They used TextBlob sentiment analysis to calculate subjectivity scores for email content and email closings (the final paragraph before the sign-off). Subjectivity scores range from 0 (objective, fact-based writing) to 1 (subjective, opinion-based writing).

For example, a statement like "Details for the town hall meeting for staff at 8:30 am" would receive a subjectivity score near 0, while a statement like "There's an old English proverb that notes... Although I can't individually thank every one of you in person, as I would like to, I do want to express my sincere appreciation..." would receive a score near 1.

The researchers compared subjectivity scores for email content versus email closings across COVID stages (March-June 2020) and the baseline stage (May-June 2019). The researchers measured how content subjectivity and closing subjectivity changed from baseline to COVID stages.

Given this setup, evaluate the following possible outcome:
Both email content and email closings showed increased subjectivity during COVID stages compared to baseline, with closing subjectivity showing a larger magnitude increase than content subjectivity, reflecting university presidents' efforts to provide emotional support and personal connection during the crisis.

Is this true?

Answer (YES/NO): NO